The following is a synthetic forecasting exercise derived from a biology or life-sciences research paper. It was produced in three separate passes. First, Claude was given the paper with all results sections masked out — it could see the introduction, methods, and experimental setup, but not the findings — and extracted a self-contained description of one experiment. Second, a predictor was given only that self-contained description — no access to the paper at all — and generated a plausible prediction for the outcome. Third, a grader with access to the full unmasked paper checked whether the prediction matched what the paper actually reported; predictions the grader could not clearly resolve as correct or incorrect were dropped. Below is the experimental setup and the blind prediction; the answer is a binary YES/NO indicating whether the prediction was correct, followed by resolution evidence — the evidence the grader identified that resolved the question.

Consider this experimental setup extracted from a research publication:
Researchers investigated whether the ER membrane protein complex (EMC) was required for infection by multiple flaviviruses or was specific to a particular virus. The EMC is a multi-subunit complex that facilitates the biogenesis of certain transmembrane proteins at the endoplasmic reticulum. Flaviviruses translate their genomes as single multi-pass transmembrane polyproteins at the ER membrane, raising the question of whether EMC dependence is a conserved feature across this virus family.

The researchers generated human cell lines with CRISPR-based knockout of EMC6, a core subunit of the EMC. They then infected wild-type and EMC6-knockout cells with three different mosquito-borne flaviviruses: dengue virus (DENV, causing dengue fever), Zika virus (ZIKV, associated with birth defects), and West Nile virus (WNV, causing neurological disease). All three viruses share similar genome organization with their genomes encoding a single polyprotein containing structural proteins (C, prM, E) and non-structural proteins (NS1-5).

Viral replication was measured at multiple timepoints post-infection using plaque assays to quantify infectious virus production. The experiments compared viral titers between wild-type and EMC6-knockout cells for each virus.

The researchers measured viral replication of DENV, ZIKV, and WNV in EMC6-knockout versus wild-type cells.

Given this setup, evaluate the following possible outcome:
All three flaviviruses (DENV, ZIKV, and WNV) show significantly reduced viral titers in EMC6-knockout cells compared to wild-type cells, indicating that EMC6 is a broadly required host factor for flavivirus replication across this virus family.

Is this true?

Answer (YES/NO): YES